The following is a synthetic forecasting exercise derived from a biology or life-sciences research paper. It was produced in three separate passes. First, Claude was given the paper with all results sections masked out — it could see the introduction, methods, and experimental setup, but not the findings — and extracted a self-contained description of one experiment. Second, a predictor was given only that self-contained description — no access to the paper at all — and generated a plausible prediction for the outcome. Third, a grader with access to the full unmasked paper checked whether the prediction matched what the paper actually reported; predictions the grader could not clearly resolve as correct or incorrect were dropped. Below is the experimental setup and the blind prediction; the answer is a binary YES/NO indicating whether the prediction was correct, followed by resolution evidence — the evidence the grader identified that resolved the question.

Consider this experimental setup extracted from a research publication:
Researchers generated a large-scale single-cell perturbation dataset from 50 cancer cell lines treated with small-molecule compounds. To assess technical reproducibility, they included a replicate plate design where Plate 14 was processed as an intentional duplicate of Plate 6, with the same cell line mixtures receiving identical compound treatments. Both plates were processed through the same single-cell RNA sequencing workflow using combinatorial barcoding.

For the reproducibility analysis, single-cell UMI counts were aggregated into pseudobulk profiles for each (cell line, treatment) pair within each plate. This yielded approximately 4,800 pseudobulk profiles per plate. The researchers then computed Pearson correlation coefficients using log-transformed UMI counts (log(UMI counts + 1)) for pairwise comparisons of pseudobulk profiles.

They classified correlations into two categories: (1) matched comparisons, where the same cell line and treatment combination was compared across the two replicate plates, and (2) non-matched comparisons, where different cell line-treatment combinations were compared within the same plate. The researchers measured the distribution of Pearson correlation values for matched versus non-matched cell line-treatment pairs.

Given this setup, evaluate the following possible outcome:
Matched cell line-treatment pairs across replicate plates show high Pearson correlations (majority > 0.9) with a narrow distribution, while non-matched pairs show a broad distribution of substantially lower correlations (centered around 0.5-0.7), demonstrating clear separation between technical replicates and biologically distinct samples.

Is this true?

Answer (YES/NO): NO